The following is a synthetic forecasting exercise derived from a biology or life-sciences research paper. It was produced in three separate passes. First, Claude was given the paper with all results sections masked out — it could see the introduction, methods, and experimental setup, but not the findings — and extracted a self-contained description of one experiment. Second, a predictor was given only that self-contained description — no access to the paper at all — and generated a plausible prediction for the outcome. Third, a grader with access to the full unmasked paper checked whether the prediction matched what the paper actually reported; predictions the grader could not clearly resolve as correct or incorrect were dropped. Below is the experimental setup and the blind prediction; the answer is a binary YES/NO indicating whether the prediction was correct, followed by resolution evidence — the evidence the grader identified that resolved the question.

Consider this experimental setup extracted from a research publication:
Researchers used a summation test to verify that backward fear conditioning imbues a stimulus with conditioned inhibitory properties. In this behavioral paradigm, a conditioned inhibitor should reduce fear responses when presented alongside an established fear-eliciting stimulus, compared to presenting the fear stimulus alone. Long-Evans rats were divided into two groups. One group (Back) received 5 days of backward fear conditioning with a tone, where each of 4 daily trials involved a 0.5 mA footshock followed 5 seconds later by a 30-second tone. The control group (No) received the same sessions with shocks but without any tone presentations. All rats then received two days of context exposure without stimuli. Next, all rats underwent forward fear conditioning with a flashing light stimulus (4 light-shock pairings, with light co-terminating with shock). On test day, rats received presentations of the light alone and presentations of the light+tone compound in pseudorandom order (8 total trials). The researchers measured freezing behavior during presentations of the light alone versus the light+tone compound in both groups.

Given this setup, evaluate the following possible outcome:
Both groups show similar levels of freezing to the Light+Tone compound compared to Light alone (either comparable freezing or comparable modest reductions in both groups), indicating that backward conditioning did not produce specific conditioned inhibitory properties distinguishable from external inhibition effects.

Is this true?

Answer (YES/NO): NO